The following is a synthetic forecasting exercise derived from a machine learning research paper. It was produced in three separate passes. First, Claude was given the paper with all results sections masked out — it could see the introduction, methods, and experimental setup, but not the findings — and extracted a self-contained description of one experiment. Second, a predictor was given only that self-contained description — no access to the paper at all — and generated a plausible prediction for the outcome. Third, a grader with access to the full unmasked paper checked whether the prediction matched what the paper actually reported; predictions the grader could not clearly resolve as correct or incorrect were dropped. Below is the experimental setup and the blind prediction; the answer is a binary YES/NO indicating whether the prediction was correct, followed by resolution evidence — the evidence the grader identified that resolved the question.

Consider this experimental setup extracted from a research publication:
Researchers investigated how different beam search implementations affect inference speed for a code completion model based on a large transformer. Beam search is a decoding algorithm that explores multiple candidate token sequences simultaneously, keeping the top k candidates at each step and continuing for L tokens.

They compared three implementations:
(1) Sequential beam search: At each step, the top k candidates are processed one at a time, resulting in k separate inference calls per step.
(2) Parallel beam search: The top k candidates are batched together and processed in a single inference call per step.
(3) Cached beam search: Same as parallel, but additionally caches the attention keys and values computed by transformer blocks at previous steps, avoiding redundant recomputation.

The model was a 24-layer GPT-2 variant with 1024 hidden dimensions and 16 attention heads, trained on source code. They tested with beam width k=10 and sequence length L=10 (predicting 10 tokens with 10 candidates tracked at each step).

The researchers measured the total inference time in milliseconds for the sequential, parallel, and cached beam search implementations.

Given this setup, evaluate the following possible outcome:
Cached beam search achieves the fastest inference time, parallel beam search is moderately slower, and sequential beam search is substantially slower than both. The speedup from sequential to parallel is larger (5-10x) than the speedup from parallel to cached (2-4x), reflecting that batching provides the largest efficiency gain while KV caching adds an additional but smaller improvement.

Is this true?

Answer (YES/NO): NO